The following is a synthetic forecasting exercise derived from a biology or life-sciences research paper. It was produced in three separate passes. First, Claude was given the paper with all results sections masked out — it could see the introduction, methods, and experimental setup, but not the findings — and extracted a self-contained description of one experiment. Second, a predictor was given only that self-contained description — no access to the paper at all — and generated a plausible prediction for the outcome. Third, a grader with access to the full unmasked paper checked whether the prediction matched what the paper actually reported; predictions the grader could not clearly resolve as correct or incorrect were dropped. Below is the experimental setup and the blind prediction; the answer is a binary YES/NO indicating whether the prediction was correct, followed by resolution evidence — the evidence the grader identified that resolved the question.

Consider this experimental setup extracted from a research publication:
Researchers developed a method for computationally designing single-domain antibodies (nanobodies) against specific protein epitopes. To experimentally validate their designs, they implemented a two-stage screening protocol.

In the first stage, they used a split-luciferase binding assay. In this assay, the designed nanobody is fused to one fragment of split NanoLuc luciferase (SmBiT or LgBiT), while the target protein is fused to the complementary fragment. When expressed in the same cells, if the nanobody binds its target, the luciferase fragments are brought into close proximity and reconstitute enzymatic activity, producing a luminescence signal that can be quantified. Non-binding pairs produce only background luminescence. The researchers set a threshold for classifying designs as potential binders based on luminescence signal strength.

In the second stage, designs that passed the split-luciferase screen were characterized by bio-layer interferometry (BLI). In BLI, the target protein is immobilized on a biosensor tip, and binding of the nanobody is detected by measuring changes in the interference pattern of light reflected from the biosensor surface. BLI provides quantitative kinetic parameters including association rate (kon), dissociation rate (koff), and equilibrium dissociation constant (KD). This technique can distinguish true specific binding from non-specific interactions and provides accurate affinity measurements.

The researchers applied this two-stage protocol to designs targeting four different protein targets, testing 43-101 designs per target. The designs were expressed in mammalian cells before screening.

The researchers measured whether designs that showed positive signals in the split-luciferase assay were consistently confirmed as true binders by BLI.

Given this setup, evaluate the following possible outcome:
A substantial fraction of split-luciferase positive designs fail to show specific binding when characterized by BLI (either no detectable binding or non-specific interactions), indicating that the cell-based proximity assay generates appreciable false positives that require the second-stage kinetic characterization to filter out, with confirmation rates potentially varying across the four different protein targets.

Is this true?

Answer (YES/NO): YES